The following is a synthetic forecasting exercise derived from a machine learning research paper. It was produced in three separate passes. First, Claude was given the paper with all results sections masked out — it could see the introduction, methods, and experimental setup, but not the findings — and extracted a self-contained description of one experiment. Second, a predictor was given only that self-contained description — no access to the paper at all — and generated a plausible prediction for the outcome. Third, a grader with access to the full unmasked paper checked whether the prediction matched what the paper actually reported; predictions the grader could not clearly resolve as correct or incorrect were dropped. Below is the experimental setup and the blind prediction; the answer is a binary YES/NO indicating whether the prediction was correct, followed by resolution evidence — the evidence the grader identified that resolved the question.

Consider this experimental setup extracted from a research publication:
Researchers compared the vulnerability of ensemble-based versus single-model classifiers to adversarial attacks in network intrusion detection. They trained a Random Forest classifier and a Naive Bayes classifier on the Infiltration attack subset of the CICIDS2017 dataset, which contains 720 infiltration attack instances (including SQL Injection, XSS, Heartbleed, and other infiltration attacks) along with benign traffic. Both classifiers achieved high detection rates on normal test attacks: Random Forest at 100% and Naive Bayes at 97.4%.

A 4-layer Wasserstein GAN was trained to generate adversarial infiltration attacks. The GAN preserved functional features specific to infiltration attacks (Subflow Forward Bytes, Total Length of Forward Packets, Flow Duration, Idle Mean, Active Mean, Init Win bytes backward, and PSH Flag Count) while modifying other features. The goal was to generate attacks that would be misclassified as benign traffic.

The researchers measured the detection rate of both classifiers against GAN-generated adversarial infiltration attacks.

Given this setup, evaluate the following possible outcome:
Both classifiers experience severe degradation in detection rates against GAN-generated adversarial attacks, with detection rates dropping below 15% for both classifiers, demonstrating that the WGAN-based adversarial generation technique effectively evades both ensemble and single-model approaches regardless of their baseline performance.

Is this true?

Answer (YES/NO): YES